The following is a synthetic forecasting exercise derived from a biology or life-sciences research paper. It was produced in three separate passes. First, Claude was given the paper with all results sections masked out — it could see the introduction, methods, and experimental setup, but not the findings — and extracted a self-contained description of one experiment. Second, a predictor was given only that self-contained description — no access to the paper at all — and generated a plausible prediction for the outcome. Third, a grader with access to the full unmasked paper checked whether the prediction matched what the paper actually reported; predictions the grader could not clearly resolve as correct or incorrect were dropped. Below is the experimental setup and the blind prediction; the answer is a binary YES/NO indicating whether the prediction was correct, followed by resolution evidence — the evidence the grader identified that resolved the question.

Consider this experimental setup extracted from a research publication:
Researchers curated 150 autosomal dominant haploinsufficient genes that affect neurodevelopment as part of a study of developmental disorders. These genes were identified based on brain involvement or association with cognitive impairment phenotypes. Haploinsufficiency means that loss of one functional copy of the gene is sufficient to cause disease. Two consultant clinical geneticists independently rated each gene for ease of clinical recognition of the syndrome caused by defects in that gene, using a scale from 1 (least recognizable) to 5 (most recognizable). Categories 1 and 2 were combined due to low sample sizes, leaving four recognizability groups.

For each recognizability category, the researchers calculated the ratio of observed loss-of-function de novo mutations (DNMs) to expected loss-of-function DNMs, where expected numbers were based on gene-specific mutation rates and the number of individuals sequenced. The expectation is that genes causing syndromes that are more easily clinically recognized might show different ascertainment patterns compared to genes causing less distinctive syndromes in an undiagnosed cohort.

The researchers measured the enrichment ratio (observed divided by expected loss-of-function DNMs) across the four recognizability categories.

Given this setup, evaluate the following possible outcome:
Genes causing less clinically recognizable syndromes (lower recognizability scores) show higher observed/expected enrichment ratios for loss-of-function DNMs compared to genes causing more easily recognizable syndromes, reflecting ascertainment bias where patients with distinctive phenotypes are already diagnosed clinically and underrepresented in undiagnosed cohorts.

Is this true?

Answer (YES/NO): YES